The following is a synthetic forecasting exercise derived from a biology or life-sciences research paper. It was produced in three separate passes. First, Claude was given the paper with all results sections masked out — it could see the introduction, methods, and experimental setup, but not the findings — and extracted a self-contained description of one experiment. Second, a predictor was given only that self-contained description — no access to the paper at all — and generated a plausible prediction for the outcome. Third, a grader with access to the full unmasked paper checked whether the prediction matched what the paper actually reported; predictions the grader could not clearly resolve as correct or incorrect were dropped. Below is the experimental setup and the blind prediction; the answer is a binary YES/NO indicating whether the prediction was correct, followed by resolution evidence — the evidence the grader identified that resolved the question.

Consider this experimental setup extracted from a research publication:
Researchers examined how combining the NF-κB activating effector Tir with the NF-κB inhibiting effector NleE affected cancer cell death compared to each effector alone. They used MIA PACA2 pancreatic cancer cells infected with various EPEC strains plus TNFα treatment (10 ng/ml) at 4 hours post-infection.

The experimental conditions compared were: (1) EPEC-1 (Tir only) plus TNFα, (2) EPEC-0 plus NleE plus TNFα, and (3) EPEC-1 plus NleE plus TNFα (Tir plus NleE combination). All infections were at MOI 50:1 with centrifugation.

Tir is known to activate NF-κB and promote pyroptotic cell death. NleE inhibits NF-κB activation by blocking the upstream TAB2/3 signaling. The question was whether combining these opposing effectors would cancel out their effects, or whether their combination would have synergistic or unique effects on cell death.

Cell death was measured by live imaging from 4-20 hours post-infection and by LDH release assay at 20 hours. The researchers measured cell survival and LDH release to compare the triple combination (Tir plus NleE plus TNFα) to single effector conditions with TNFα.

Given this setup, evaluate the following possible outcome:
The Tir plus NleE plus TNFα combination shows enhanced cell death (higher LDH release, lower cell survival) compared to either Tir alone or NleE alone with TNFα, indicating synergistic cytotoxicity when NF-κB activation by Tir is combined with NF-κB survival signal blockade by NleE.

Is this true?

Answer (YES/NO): YES